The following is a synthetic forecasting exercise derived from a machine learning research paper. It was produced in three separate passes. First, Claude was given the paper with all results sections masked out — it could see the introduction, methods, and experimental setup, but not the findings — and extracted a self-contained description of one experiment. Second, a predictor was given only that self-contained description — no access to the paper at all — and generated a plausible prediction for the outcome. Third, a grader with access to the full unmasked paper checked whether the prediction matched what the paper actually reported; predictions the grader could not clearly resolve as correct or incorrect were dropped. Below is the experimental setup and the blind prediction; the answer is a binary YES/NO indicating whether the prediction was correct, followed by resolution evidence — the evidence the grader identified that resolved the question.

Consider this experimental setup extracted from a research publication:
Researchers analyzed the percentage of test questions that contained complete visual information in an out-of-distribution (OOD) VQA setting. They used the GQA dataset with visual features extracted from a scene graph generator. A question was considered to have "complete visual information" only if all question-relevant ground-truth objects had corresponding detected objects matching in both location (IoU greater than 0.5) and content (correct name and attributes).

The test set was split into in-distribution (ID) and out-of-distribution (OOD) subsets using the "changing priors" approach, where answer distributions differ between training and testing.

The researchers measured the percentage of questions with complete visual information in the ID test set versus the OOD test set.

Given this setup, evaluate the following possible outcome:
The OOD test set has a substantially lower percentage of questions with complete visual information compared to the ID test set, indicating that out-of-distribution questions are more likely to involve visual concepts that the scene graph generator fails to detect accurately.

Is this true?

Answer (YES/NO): NO